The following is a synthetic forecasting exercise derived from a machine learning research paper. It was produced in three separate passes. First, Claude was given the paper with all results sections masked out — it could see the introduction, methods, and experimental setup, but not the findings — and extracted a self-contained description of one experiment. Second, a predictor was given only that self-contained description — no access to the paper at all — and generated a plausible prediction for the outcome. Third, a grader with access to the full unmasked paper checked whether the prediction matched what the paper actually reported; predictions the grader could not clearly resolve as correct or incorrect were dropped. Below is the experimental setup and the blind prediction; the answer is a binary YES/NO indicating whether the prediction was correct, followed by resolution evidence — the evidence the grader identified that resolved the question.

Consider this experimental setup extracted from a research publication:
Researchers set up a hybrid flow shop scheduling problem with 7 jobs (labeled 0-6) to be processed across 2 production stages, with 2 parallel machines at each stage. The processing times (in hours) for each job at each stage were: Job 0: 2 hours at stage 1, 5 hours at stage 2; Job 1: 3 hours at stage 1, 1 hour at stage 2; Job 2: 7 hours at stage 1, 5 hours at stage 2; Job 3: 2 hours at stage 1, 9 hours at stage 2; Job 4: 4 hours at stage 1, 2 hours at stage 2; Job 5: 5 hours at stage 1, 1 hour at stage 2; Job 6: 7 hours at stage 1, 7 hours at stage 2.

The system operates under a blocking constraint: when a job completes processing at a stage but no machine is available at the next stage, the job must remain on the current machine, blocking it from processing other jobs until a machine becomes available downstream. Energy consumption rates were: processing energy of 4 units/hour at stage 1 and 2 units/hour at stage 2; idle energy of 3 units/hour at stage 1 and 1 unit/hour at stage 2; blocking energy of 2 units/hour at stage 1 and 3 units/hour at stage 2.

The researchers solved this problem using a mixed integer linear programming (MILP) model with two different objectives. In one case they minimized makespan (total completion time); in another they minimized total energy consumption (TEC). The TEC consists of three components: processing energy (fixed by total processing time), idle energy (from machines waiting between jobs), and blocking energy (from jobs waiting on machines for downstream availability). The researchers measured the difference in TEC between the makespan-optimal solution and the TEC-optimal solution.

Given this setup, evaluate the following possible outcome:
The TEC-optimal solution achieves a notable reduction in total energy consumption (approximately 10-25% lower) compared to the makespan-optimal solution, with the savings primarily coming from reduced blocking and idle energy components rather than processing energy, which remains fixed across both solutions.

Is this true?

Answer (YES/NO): NO